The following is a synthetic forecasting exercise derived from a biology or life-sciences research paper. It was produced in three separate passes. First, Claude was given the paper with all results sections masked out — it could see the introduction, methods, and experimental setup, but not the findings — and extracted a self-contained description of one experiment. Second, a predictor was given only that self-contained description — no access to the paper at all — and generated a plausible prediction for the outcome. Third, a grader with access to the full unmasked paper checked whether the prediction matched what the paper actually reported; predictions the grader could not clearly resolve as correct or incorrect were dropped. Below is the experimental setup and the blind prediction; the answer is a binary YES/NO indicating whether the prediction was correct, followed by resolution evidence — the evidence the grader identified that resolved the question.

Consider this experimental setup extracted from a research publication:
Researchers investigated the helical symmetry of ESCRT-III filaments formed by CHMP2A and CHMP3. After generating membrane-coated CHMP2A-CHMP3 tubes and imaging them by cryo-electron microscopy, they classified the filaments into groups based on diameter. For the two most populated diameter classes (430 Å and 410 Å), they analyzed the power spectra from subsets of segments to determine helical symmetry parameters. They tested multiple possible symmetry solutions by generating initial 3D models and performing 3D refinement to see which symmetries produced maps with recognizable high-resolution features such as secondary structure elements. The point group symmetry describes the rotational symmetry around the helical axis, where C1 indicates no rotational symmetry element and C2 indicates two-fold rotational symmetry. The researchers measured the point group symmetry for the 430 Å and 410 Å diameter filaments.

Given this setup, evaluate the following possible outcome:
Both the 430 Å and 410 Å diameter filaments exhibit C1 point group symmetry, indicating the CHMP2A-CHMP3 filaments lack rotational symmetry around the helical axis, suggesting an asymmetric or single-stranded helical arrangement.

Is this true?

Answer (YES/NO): NO